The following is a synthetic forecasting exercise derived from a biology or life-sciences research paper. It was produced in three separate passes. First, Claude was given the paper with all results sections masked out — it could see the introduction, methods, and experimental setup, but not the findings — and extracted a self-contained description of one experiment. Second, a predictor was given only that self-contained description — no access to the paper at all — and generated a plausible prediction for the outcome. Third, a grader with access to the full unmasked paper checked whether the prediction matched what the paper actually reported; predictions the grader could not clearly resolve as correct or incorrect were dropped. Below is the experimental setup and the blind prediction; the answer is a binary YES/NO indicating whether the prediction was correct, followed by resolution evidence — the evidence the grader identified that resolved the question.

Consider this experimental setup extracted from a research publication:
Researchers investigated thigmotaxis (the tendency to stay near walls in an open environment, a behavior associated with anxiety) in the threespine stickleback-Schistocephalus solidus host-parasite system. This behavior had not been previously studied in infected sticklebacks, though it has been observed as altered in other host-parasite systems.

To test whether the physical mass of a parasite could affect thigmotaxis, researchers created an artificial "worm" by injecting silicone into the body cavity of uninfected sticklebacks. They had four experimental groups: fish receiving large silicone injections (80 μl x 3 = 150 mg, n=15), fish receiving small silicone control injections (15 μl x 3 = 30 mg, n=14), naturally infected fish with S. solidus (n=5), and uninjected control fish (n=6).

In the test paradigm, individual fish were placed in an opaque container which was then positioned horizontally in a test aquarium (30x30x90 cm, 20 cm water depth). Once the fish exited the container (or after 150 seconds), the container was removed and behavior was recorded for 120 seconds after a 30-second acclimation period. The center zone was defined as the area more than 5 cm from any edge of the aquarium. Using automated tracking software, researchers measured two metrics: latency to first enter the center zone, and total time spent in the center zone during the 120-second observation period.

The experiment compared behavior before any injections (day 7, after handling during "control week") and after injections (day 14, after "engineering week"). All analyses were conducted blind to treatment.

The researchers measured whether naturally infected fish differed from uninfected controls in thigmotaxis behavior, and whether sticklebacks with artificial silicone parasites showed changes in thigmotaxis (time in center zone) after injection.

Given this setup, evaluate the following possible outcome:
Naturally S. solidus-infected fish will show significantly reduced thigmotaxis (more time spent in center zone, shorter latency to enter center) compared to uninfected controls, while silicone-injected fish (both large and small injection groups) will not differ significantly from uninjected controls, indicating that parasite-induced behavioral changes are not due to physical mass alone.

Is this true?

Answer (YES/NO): YES